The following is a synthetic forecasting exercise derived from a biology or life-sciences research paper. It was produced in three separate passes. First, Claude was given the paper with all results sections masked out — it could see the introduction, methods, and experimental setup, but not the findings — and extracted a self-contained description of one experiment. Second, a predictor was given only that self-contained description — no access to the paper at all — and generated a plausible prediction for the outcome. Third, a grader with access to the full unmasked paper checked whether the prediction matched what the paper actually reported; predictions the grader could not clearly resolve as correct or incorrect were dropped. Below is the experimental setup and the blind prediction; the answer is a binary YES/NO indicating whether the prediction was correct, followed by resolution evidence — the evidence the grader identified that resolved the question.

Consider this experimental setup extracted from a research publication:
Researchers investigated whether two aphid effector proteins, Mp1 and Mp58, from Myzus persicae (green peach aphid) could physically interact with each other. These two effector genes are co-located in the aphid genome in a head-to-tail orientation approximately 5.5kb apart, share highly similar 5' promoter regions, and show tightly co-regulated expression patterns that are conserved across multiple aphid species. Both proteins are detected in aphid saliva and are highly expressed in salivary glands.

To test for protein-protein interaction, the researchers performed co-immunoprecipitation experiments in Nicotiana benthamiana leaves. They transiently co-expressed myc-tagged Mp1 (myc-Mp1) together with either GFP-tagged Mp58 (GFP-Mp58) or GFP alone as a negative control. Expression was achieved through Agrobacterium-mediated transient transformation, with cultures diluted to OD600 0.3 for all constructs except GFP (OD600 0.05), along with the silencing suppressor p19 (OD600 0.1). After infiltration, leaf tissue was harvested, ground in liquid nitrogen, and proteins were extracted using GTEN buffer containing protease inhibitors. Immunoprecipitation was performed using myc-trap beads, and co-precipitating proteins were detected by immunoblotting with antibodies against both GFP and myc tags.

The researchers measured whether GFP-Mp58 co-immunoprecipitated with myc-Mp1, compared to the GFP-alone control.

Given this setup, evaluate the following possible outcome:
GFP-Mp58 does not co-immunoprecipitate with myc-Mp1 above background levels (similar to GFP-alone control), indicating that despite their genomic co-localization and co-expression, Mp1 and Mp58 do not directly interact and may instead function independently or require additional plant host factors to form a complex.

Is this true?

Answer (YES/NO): NO